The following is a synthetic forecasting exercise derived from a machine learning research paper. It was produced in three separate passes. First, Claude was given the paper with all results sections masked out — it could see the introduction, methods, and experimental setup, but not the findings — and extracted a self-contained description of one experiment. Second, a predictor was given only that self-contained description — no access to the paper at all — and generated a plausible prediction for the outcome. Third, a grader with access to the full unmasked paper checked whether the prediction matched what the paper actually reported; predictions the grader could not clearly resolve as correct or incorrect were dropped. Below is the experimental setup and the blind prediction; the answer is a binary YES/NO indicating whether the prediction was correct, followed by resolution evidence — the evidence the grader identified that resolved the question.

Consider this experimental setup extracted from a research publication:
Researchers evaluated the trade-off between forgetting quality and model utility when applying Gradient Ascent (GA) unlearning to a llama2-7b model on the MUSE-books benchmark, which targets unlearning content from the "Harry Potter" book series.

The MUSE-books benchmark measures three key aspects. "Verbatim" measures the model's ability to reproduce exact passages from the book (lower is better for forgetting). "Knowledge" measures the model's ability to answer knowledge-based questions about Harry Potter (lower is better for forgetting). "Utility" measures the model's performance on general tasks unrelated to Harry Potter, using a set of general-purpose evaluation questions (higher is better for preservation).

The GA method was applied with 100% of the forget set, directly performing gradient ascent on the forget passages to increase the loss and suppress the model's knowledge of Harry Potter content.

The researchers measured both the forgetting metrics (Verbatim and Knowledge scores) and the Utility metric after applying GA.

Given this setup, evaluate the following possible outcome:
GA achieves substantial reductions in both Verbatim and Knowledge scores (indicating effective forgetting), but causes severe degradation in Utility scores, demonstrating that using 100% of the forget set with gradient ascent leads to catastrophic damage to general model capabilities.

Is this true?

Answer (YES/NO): YES